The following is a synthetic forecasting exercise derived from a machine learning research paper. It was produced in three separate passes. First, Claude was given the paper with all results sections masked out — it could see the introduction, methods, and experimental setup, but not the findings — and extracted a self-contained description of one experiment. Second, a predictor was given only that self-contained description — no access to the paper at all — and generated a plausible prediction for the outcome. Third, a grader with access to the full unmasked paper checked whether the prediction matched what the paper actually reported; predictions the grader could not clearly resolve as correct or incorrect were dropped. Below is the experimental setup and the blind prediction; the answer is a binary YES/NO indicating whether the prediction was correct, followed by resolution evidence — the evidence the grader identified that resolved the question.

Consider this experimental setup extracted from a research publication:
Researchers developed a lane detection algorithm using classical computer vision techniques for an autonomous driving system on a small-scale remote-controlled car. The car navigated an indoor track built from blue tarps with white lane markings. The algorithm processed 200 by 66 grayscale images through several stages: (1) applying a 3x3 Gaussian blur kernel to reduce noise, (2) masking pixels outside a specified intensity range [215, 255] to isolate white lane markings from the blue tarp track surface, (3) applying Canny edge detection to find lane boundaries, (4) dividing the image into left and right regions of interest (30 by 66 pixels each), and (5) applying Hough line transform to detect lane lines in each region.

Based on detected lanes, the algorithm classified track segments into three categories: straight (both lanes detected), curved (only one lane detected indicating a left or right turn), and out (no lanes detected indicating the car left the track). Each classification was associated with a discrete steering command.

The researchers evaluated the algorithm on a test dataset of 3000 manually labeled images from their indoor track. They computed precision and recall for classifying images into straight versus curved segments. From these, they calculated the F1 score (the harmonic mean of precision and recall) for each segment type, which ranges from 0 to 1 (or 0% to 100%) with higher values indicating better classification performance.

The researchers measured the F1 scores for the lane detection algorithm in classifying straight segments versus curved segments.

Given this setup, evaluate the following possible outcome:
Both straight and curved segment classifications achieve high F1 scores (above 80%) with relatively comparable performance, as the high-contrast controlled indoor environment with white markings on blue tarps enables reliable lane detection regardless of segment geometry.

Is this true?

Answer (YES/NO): YES